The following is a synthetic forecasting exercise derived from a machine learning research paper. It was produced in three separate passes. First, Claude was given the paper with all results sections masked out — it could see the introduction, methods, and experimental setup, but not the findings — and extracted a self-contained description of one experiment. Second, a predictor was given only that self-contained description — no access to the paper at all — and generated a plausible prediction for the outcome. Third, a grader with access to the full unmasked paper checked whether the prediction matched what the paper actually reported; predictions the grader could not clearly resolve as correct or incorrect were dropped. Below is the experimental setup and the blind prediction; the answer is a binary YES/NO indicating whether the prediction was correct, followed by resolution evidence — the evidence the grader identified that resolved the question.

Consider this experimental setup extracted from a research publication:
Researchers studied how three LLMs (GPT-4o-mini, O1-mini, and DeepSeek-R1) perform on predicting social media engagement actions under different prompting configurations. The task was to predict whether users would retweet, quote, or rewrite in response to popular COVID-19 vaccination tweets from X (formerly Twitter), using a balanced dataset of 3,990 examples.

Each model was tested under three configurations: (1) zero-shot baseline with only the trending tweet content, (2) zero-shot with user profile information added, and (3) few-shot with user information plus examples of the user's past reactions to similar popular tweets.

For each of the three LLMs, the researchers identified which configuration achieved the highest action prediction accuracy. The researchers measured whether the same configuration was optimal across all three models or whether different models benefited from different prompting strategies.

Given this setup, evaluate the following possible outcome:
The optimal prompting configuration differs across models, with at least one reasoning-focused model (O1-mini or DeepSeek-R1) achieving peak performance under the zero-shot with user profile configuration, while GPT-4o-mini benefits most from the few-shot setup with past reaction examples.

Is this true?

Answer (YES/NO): NO